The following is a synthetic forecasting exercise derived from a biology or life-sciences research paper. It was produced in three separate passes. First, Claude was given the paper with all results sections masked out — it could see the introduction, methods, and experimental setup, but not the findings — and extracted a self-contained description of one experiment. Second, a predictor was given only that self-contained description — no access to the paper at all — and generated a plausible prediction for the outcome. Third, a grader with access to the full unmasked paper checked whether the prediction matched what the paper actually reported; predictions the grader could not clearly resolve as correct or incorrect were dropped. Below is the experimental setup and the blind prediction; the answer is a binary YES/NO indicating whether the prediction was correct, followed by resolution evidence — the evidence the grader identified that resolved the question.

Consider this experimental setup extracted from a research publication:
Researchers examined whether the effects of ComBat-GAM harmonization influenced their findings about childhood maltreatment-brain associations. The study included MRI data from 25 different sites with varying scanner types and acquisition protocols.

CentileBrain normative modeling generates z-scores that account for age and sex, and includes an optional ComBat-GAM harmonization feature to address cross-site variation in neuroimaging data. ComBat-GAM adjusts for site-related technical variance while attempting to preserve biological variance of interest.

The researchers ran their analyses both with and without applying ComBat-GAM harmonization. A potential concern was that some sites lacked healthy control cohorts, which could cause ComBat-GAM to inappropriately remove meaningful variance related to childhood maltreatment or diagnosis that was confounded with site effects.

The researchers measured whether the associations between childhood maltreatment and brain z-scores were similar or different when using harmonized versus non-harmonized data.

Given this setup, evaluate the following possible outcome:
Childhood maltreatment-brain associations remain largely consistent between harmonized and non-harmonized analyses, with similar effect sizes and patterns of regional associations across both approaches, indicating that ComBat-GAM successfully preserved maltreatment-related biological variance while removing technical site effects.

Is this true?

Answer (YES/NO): NO